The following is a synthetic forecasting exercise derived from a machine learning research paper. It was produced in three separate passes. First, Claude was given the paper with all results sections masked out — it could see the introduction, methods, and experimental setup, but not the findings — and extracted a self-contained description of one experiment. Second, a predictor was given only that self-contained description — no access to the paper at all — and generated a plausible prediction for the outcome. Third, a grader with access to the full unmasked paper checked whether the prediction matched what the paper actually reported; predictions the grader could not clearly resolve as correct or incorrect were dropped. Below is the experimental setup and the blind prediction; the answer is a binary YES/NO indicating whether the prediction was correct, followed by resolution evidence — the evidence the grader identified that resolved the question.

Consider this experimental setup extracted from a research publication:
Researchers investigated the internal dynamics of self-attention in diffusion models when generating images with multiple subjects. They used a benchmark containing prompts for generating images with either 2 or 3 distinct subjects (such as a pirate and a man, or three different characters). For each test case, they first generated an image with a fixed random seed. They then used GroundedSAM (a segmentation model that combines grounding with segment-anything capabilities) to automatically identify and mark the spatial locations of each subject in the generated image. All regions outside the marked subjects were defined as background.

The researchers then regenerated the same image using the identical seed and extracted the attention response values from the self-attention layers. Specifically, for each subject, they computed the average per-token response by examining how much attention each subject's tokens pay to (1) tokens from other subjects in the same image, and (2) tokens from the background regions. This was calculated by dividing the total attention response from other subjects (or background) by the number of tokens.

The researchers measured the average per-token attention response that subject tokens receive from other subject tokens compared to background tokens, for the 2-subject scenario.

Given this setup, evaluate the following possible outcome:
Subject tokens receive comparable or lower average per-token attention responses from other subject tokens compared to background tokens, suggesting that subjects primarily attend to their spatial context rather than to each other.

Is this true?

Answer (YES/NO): NO